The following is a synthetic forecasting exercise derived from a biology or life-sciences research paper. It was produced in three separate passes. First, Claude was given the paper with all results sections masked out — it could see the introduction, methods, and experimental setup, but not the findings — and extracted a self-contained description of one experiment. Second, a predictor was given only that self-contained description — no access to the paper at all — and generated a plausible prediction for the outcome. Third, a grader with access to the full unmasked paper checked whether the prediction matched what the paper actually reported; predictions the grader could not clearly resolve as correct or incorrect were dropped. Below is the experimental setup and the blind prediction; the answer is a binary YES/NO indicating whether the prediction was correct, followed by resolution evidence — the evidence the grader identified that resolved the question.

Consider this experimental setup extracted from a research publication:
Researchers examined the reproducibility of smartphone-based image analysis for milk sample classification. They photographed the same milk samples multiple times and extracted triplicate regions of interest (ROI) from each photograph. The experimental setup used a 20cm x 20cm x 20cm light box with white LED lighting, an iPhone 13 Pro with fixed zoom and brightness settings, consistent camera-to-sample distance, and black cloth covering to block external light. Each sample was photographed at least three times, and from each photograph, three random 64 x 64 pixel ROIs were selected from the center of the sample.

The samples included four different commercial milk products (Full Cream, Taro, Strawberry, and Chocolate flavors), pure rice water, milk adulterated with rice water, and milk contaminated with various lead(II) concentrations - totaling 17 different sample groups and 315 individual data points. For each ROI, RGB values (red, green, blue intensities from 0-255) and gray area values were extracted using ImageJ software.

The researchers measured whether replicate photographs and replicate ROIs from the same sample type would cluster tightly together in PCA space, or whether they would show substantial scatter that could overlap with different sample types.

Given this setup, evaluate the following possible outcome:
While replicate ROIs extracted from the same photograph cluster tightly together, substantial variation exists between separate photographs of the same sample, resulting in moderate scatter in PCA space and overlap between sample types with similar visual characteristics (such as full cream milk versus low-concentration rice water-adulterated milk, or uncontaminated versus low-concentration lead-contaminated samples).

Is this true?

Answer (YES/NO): NO